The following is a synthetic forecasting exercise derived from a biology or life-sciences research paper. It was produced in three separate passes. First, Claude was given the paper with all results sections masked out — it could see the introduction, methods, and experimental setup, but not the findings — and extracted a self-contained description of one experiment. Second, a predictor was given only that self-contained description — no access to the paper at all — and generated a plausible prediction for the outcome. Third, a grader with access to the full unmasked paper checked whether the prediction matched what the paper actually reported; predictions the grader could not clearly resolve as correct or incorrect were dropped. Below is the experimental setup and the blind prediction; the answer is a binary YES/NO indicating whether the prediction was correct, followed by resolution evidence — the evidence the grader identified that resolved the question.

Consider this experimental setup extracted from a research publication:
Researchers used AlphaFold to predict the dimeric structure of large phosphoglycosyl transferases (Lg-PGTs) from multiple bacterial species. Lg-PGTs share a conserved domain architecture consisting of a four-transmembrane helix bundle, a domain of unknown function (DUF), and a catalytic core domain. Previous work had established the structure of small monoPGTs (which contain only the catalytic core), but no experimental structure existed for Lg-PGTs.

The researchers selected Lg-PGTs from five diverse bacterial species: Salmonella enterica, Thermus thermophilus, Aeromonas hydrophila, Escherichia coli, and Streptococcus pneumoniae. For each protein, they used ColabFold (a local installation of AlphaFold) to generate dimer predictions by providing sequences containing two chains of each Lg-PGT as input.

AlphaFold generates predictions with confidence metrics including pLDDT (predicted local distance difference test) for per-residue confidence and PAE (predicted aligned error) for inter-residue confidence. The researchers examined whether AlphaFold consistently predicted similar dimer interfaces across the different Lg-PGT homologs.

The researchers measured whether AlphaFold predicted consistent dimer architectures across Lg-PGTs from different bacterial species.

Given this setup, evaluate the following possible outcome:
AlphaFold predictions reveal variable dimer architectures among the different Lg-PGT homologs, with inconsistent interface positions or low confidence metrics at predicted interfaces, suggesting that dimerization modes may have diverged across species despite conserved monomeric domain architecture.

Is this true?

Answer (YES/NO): NO